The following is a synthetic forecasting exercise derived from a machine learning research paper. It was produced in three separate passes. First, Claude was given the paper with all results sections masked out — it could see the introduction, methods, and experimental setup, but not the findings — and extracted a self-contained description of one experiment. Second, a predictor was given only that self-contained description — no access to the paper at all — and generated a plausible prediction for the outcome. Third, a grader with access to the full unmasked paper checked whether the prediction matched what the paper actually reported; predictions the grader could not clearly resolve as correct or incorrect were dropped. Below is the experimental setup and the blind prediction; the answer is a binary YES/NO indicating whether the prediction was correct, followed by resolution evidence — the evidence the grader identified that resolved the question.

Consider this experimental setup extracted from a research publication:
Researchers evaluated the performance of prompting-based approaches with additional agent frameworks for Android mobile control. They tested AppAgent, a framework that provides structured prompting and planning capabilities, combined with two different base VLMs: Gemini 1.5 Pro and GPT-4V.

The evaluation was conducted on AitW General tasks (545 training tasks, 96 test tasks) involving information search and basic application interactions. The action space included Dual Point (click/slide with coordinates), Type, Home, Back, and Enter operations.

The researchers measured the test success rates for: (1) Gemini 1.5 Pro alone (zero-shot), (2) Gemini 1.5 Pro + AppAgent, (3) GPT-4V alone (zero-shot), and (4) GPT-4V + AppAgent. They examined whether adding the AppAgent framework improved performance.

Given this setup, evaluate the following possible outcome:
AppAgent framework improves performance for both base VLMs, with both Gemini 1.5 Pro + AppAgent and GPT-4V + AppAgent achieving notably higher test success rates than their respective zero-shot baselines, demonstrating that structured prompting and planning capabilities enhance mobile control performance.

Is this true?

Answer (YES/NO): NO